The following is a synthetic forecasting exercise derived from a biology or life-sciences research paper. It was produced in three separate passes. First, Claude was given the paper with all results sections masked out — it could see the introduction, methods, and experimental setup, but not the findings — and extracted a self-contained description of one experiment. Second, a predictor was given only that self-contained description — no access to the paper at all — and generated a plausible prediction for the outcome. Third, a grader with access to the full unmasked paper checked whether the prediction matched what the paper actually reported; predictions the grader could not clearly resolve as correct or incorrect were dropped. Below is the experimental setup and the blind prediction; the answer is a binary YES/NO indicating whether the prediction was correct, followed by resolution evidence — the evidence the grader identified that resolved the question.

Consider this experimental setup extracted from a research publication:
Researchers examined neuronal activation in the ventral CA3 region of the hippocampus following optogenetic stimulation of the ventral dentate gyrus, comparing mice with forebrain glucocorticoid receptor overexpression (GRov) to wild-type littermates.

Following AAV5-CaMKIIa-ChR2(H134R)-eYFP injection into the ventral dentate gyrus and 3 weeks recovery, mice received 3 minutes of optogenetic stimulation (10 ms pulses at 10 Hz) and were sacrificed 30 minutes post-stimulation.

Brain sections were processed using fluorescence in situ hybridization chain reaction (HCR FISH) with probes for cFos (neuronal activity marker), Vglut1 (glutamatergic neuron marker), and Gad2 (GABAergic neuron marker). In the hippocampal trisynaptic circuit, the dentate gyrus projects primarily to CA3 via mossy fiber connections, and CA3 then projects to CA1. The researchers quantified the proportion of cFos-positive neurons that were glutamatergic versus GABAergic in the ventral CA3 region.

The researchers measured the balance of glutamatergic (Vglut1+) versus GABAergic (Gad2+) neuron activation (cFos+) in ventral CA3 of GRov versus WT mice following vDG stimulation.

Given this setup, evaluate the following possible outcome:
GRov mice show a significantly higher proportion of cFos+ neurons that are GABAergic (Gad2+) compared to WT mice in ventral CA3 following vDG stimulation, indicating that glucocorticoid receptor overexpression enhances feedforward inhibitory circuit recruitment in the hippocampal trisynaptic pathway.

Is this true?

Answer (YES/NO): NO